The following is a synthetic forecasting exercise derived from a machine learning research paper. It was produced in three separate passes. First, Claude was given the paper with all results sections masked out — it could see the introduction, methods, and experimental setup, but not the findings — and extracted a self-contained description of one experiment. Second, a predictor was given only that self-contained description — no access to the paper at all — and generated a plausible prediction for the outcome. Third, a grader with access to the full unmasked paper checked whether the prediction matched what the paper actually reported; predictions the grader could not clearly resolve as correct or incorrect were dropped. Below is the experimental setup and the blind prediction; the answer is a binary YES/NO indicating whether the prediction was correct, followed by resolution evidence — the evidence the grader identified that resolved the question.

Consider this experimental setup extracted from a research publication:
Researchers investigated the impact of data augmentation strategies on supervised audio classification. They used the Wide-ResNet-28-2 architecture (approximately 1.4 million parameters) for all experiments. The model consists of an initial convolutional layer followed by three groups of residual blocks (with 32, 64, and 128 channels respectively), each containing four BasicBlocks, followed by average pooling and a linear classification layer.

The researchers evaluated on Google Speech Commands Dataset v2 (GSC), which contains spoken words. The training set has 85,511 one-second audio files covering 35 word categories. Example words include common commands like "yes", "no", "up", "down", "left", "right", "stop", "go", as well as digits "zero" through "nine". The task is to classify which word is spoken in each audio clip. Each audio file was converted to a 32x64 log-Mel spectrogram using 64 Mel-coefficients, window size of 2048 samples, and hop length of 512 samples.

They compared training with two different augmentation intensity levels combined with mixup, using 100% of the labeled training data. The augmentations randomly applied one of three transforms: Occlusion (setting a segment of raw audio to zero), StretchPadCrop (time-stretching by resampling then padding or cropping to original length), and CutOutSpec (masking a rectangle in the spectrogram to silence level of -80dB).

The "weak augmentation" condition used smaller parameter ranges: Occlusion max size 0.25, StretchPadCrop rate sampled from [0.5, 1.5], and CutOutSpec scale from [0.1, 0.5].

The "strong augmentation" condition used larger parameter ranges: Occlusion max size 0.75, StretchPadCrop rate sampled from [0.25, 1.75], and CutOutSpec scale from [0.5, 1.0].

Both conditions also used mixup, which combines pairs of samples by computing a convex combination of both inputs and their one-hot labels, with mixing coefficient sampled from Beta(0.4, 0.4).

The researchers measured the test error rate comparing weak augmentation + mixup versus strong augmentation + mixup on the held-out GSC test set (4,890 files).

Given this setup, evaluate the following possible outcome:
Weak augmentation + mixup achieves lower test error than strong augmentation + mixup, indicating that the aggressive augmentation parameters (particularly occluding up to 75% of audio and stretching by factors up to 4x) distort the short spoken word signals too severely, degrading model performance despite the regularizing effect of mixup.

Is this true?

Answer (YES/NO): NO